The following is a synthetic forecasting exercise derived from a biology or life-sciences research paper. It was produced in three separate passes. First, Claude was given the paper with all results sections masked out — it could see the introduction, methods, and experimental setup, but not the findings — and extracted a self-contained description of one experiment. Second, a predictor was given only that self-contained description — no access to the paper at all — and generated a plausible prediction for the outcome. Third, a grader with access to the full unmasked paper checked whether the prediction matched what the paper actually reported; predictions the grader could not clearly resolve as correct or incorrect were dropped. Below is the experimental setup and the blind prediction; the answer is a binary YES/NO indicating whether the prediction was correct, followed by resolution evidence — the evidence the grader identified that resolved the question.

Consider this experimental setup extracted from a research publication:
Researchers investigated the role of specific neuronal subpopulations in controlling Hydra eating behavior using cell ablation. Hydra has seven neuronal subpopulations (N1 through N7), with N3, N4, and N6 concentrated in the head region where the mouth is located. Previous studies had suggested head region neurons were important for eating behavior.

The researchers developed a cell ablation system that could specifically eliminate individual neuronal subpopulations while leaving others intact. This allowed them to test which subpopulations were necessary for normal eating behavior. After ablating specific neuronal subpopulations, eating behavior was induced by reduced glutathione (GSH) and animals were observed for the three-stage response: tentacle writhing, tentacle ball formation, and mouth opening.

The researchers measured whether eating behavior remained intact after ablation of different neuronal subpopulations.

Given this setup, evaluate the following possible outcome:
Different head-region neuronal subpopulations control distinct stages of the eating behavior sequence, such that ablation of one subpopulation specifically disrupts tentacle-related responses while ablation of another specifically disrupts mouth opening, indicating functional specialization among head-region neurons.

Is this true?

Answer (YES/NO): NO